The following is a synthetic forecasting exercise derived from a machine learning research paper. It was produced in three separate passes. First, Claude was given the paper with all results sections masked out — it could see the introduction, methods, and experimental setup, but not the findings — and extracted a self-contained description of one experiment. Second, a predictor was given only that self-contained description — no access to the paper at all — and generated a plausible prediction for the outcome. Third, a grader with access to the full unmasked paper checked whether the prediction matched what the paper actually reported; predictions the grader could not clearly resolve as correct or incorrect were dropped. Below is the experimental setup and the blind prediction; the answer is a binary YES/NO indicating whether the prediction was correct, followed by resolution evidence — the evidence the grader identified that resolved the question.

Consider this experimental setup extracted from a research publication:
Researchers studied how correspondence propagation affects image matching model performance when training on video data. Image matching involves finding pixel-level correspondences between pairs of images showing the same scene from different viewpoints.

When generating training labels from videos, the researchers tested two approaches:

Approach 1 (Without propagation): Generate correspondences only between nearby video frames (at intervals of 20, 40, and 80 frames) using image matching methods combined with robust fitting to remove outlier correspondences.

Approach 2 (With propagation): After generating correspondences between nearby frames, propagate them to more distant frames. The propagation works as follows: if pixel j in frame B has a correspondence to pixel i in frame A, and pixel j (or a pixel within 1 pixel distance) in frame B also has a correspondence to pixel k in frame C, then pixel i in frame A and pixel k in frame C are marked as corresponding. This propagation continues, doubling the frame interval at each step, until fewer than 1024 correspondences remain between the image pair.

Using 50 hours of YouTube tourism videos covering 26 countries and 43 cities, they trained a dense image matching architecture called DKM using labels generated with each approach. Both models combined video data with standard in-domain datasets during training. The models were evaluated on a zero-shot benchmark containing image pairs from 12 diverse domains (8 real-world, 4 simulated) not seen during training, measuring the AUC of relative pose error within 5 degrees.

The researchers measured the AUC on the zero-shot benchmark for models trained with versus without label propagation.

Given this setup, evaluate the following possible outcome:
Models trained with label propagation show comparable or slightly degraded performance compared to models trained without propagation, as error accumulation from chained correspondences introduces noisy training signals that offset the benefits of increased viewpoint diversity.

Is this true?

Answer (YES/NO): NO